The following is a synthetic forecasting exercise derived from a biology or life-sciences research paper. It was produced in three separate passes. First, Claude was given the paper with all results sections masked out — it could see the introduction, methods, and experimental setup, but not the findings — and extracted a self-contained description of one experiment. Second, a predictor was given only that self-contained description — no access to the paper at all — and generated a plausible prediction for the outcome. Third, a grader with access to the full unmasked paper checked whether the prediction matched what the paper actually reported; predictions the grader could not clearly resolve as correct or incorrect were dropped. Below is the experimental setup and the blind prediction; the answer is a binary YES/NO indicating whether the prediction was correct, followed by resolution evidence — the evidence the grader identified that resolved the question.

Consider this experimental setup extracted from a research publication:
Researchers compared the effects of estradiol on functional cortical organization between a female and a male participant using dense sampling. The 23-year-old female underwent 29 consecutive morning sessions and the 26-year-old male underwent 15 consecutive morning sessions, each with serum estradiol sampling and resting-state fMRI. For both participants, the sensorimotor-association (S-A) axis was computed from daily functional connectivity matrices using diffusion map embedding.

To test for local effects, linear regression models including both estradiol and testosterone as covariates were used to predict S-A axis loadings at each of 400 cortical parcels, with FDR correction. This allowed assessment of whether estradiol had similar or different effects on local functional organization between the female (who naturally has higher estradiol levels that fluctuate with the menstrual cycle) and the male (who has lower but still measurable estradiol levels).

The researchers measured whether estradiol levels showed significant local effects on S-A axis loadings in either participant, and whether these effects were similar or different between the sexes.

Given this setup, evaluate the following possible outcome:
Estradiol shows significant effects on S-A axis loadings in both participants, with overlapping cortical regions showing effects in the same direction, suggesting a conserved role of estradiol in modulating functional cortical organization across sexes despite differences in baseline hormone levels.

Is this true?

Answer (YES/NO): NO